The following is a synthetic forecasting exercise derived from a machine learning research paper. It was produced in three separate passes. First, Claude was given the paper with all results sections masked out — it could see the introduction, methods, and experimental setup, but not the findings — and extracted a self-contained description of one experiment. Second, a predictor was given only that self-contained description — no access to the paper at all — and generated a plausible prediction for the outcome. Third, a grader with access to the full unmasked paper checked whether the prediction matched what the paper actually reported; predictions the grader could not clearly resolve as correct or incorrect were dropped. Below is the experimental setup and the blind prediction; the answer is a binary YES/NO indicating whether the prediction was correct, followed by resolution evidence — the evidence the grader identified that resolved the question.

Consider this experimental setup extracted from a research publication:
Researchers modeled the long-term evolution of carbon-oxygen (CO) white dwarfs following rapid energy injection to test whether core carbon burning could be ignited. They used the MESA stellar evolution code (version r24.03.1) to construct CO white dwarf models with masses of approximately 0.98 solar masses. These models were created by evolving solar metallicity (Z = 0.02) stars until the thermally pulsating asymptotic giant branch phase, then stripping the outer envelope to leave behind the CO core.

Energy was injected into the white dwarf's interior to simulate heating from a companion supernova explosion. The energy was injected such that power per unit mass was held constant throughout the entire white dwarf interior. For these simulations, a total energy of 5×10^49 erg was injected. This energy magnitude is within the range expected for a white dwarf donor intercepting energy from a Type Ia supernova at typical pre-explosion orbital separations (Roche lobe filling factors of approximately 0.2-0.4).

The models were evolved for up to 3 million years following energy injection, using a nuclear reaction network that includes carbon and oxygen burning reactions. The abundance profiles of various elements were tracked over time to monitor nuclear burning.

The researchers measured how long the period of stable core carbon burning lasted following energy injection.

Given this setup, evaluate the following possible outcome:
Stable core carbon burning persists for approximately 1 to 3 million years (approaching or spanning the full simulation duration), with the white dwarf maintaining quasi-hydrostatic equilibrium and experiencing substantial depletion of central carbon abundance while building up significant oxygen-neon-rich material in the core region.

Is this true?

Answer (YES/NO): NO